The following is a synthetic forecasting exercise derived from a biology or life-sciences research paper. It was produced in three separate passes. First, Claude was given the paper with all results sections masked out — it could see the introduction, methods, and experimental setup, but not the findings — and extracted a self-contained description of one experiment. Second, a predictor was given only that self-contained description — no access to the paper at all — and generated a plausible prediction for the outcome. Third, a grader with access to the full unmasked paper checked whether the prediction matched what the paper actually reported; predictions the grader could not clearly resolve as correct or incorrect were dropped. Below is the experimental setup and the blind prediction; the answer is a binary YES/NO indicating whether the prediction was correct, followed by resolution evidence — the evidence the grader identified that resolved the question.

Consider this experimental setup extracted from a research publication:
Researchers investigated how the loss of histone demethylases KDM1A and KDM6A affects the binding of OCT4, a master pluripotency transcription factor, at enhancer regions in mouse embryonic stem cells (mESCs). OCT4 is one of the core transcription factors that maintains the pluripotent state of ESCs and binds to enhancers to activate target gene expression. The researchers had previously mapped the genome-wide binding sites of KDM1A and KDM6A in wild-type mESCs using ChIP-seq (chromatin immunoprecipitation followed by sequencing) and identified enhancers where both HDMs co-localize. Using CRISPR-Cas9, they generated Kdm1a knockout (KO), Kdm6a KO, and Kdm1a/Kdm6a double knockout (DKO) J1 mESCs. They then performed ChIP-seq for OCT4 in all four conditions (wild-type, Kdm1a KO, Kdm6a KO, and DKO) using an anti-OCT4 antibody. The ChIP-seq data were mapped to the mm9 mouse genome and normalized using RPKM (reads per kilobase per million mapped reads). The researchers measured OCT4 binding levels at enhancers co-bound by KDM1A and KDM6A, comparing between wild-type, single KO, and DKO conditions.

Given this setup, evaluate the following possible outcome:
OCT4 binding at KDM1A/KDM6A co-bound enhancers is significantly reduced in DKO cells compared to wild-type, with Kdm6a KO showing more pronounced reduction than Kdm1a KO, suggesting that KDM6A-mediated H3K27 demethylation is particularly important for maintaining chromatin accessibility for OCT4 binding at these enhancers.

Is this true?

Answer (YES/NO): NO